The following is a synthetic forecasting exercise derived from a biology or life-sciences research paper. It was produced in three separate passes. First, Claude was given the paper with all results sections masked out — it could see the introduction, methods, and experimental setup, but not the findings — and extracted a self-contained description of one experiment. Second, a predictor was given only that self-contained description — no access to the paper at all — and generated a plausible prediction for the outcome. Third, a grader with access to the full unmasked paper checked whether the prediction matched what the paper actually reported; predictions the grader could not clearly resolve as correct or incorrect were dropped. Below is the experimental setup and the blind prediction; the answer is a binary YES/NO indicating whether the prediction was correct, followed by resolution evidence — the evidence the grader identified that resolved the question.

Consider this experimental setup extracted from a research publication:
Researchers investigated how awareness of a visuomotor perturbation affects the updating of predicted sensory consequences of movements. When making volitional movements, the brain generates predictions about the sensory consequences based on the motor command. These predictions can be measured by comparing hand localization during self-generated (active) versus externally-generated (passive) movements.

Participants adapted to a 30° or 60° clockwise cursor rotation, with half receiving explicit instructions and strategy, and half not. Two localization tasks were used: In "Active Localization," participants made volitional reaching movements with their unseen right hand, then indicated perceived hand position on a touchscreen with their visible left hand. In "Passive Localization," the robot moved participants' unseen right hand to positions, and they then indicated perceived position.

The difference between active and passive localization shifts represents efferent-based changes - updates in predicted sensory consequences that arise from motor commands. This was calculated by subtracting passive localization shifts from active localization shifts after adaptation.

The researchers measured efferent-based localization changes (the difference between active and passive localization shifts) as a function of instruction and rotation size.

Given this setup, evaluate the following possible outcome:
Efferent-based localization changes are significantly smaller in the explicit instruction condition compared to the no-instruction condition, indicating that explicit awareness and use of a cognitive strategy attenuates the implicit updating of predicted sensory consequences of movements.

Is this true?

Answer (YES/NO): NO